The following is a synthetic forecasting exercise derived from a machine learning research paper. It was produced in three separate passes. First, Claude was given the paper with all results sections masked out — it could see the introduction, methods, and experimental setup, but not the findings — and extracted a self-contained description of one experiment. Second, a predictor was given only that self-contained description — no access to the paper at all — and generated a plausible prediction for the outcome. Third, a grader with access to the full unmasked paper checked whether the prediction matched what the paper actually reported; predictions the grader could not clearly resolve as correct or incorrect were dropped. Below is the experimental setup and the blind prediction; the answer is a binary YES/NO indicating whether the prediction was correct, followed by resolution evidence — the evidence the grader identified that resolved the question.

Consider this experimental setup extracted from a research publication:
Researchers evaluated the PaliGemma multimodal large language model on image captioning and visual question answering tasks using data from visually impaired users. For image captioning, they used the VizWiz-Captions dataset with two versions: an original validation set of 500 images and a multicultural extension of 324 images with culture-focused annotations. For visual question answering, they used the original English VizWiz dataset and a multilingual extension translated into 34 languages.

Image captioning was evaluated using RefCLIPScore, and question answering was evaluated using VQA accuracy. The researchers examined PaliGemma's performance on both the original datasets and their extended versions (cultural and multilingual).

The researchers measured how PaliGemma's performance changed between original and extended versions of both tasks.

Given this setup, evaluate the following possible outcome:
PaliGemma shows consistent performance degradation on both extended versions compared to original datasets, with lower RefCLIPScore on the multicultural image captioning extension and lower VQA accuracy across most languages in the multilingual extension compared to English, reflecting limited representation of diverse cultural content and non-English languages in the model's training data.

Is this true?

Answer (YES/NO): YES